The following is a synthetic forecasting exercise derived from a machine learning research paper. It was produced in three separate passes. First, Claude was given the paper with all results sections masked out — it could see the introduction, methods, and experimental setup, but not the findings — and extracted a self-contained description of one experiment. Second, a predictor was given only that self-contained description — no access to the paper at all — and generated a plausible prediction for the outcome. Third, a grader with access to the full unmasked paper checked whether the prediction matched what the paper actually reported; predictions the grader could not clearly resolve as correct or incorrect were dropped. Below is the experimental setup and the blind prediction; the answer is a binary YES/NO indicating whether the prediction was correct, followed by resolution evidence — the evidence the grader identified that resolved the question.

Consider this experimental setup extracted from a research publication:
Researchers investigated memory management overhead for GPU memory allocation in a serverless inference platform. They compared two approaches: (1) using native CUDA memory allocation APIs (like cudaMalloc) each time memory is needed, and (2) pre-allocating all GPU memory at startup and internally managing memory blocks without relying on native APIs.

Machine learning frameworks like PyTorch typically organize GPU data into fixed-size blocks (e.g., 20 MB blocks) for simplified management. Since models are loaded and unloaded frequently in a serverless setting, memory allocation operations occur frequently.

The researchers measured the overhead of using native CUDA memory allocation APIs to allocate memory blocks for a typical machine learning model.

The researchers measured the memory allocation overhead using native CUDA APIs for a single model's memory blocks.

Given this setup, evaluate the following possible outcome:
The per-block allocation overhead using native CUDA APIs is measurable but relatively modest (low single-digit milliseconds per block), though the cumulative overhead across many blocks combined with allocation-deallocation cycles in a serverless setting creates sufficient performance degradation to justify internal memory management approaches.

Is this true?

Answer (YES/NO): NO